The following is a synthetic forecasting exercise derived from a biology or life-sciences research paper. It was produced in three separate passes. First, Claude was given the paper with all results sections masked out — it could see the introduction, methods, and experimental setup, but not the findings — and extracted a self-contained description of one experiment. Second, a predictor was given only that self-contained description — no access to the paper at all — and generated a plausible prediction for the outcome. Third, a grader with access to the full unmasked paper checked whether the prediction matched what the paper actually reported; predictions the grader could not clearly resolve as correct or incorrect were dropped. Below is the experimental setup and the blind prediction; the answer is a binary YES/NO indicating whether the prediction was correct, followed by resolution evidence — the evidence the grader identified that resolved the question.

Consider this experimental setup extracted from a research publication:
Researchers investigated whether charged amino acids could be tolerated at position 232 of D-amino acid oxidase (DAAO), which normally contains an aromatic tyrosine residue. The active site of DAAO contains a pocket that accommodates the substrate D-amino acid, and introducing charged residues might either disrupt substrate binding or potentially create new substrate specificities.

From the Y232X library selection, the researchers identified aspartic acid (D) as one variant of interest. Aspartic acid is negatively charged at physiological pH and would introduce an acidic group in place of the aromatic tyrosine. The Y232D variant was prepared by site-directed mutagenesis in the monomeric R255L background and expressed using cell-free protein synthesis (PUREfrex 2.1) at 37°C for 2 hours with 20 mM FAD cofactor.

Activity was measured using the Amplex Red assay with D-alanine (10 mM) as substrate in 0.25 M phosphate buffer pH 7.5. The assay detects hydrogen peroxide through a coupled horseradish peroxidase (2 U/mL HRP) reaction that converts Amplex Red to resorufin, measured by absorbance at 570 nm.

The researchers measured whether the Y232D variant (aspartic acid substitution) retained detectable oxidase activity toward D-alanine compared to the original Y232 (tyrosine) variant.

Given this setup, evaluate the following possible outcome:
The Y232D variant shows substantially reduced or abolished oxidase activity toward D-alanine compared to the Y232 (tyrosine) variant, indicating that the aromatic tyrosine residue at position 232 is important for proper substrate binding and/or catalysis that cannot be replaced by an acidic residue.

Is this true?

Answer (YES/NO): YES